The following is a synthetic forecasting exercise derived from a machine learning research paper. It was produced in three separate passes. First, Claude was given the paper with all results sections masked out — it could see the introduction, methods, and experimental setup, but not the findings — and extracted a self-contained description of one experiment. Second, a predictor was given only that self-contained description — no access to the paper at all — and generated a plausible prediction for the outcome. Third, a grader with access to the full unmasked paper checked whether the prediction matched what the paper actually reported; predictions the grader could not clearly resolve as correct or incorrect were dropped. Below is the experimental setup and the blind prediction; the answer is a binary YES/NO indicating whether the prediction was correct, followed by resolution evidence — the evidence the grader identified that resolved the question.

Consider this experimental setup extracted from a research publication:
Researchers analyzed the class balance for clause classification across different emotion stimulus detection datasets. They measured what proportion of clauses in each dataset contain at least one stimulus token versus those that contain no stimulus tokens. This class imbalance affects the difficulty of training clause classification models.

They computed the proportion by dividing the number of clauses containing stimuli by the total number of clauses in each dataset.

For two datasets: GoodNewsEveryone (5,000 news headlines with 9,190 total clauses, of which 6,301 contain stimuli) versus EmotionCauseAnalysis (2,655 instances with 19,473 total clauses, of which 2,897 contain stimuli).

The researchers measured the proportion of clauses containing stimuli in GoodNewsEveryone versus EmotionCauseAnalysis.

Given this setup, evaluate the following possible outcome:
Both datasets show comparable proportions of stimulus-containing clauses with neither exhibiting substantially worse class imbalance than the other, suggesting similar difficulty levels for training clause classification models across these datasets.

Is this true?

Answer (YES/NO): NO